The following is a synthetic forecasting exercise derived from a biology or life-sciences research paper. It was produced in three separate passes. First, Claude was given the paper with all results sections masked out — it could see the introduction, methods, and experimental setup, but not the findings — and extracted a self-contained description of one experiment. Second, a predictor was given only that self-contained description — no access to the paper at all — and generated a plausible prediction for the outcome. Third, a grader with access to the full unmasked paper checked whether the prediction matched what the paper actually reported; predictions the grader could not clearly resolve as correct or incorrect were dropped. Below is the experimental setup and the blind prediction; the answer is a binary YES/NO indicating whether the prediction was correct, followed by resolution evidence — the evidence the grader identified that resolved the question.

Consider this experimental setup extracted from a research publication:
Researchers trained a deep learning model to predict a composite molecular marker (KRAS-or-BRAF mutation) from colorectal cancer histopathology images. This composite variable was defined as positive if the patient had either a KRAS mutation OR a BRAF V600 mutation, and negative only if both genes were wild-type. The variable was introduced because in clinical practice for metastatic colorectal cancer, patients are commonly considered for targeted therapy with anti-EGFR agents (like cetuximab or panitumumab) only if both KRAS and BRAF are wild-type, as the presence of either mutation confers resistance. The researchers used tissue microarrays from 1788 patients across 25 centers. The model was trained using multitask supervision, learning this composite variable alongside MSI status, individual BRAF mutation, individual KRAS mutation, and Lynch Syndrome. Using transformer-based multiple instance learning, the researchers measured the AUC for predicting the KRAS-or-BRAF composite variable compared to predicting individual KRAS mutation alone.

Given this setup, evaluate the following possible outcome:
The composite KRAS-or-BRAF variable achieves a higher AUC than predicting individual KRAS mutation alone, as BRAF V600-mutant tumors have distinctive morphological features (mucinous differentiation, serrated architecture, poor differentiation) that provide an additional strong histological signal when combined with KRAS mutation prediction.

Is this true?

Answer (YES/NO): YES